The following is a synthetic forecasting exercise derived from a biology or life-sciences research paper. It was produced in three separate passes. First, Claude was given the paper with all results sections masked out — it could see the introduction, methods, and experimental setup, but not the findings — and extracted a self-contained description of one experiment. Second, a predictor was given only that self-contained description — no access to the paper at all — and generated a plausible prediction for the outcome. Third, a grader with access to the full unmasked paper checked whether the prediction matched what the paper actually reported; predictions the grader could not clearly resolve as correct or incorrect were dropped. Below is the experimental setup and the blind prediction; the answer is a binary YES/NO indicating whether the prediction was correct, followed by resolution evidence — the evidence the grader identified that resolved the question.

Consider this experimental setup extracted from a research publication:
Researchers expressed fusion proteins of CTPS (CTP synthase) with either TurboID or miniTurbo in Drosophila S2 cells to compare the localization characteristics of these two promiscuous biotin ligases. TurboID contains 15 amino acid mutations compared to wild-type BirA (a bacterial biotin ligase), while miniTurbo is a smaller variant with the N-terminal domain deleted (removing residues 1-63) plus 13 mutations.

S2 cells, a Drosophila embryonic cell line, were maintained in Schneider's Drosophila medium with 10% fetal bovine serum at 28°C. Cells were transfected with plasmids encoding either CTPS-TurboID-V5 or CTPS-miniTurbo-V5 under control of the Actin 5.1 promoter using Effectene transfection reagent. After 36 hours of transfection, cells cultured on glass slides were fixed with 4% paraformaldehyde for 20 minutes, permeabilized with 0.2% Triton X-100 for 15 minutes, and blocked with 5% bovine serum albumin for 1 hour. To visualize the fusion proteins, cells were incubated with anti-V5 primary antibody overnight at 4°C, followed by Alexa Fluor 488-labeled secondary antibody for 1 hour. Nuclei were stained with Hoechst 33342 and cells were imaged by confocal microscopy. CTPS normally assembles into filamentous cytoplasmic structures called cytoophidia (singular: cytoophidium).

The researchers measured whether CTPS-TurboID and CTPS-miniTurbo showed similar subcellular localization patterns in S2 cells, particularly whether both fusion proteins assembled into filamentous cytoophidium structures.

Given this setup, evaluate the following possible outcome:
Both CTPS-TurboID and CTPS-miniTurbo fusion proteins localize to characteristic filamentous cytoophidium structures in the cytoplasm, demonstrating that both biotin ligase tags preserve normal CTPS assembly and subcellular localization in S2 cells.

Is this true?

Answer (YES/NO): NO